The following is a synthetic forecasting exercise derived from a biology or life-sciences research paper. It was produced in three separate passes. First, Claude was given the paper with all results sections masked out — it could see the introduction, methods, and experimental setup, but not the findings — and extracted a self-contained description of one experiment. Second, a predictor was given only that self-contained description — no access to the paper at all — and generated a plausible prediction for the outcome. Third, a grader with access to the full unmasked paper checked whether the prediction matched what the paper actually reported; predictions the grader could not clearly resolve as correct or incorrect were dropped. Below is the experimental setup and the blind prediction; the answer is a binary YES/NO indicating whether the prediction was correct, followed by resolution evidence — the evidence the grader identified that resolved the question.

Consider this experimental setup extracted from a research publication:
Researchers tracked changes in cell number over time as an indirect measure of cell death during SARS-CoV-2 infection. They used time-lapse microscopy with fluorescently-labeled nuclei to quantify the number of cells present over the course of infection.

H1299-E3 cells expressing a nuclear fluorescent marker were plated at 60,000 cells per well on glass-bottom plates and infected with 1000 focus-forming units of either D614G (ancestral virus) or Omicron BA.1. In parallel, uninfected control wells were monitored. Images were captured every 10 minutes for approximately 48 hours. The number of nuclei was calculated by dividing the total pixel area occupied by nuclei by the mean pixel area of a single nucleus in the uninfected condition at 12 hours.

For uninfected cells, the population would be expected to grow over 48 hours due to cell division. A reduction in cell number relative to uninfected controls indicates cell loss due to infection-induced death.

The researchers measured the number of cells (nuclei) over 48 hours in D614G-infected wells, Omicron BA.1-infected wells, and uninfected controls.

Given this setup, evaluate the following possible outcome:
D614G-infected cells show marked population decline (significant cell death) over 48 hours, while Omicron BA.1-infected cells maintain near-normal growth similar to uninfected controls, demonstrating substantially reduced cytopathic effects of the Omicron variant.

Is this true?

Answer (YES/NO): NO